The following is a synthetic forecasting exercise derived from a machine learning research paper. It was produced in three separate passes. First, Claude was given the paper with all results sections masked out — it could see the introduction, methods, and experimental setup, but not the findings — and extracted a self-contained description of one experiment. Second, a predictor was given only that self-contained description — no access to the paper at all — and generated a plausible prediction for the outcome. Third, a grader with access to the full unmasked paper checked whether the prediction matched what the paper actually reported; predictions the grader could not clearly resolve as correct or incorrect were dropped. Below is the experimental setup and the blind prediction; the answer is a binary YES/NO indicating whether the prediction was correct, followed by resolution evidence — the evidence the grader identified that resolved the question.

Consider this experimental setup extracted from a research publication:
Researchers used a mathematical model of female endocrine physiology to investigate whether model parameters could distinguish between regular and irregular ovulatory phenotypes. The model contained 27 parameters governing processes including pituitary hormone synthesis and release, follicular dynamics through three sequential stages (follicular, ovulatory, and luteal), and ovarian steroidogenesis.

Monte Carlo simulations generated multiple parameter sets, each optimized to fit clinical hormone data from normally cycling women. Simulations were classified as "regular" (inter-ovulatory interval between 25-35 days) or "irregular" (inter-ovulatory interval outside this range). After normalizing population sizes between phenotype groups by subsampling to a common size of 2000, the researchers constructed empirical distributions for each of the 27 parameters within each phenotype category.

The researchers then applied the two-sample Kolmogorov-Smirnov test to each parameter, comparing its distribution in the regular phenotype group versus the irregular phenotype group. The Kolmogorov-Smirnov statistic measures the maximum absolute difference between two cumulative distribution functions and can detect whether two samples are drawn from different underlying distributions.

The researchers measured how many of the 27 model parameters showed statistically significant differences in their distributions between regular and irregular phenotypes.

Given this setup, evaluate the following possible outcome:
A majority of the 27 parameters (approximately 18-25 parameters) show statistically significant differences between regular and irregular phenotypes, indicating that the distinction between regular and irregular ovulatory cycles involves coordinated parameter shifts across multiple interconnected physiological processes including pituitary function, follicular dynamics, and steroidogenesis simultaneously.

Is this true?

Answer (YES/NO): NO